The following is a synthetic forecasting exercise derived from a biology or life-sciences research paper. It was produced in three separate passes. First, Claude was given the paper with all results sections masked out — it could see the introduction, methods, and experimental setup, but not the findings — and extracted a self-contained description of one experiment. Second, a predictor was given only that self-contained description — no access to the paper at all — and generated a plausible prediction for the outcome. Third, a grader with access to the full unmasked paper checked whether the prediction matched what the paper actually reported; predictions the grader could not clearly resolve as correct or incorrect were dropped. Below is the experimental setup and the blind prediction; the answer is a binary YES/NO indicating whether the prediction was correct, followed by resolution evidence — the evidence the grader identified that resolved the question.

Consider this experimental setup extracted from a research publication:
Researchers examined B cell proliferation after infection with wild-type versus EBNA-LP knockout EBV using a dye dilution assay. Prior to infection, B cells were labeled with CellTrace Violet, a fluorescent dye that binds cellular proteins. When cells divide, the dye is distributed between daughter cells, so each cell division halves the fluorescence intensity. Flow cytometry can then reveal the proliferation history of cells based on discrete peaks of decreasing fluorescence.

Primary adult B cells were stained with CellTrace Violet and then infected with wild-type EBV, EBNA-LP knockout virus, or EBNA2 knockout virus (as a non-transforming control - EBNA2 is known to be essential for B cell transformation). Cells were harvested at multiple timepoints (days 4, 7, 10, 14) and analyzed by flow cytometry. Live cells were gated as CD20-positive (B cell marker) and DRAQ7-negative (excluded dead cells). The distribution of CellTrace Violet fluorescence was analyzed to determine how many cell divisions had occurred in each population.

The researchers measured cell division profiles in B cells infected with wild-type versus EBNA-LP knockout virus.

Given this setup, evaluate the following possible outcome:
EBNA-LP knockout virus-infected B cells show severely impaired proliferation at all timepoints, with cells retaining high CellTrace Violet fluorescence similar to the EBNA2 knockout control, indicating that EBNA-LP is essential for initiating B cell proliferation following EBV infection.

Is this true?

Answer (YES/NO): NO